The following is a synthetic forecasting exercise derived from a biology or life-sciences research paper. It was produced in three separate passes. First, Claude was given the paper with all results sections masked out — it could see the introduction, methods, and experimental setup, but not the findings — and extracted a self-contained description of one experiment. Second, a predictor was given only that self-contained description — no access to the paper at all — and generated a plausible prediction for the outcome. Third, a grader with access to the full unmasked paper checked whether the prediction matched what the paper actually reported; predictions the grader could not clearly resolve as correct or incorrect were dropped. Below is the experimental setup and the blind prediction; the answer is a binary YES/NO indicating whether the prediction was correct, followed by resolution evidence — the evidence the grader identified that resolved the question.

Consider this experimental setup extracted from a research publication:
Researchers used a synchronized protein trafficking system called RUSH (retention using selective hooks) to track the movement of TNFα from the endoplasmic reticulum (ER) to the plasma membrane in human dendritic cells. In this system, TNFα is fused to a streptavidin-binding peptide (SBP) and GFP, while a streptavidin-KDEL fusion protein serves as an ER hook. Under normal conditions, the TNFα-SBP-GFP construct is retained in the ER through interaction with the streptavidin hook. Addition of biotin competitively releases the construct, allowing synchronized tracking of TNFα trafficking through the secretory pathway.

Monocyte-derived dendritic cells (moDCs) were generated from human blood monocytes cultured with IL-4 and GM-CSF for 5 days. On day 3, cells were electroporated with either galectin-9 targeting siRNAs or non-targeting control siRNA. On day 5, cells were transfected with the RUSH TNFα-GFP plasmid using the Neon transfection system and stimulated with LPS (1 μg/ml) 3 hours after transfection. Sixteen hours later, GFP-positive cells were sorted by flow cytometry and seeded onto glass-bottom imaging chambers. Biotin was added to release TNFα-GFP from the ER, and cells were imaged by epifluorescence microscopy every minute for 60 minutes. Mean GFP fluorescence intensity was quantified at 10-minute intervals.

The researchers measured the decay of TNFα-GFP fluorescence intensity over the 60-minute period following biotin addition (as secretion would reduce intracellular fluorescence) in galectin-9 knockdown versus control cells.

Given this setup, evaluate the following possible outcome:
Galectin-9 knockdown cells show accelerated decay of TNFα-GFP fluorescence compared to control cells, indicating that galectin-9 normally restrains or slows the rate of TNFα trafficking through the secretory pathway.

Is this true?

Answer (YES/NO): NO